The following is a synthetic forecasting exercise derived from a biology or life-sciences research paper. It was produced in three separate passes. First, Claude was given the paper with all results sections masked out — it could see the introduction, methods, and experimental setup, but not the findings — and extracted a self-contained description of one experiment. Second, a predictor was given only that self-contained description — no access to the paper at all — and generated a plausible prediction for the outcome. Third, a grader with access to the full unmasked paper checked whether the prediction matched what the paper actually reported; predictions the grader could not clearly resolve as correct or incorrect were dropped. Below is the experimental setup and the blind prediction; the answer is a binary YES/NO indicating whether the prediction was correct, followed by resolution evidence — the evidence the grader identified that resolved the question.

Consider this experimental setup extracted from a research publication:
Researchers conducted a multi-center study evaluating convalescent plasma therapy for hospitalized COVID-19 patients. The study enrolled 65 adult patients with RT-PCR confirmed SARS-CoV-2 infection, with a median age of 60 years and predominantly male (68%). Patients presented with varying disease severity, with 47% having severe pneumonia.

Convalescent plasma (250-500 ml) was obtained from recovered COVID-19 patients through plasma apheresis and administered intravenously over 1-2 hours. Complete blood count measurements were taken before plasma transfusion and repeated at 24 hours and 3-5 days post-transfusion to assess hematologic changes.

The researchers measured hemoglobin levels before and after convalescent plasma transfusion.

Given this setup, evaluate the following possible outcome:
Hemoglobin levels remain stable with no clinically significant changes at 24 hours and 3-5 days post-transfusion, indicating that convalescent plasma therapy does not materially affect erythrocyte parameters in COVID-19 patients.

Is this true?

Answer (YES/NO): NO